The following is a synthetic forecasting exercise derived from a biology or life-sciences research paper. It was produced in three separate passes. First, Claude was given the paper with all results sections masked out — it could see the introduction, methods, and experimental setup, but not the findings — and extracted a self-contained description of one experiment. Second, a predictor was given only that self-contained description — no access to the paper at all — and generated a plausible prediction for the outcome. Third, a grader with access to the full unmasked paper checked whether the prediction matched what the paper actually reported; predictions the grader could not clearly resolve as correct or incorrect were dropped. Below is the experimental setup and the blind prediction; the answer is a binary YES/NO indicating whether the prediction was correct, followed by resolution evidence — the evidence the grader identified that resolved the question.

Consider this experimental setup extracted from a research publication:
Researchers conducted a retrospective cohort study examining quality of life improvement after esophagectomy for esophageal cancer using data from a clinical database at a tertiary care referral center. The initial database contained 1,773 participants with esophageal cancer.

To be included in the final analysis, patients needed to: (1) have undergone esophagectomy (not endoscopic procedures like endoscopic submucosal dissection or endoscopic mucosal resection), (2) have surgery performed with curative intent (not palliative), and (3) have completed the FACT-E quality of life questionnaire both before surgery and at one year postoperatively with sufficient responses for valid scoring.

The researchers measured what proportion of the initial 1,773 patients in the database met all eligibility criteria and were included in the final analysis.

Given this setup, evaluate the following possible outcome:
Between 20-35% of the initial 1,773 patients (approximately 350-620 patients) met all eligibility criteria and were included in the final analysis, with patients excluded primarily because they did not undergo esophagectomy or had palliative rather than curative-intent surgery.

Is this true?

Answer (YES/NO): NO